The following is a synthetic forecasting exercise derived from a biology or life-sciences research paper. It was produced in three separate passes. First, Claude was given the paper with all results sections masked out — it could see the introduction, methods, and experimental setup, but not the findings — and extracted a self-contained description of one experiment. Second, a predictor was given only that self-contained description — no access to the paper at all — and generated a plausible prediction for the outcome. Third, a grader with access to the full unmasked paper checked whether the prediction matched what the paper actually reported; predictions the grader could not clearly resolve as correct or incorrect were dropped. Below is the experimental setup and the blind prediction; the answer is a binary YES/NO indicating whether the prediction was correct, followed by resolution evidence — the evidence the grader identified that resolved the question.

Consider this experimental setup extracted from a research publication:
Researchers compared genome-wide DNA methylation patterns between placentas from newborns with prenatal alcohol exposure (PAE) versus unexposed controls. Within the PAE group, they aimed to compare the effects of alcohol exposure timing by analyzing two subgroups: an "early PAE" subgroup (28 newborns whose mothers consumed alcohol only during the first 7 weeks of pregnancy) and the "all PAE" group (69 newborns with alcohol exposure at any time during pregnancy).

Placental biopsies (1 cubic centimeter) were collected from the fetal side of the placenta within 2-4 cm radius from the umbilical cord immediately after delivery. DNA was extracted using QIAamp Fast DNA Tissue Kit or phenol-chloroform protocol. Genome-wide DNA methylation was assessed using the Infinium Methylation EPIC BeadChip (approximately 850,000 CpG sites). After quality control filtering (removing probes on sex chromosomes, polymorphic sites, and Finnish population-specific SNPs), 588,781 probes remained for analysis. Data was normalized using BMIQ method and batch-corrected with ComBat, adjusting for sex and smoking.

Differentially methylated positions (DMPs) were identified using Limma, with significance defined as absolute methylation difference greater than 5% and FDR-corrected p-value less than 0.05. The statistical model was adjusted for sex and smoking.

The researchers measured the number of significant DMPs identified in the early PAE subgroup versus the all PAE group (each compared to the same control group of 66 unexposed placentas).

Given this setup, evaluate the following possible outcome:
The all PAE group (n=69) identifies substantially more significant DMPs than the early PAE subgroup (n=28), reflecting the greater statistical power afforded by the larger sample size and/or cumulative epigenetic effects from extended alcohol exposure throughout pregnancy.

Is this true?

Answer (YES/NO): YES